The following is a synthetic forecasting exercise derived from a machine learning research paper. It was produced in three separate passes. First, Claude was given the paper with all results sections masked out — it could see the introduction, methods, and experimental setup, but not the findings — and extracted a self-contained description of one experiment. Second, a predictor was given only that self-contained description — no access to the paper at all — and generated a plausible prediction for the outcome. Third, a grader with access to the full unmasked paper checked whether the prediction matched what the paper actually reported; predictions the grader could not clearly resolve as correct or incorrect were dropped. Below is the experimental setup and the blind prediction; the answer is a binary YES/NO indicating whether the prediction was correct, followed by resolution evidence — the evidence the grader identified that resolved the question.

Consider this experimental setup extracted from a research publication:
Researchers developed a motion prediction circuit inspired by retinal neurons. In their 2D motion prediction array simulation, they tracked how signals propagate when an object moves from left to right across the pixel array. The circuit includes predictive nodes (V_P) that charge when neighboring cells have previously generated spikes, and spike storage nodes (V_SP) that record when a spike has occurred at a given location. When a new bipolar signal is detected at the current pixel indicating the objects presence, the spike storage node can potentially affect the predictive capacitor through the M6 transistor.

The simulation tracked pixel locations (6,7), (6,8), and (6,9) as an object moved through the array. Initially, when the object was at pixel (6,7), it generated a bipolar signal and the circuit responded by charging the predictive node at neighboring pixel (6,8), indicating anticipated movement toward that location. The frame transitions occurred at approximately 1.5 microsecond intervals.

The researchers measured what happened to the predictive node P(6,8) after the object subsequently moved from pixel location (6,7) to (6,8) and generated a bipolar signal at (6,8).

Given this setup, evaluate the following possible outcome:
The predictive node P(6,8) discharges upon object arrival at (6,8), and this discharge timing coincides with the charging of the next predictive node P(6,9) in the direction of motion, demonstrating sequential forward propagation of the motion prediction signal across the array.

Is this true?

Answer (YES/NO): YES